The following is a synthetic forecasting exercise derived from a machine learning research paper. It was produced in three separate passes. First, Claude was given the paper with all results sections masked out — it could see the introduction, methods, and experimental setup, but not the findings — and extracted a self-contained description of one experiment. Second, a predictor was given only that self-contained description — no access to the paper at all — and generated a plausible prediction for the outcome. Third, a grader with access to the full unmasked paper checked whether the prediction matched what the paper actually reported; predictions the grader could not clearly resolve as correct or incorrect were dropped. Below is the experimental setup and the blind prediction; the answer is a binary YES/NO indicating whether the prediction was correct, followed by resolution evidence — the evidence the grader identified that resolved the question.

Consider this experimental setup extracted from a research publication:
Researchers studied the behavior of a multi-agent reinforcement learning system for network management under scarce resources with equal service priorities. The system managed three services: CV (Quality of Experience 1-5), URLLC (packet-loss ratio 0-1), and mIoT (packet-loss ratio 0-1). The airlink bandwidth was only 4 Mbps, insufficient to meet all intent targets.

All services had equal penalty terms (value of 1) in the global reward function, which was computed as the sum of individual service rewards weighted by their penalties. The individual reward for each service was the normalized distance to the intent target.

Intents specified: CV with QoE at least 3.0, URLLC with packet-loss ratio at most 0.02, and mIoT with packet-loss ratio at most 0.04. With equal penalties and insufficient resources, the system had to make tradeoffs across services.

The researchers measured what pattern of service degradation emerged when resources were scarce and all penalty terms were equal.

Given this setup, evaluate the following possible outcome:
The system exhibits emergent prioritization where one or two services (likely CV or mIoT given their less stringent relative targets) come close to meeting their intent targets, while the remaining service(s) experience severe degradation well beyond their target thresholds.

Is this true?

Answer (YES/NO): NO